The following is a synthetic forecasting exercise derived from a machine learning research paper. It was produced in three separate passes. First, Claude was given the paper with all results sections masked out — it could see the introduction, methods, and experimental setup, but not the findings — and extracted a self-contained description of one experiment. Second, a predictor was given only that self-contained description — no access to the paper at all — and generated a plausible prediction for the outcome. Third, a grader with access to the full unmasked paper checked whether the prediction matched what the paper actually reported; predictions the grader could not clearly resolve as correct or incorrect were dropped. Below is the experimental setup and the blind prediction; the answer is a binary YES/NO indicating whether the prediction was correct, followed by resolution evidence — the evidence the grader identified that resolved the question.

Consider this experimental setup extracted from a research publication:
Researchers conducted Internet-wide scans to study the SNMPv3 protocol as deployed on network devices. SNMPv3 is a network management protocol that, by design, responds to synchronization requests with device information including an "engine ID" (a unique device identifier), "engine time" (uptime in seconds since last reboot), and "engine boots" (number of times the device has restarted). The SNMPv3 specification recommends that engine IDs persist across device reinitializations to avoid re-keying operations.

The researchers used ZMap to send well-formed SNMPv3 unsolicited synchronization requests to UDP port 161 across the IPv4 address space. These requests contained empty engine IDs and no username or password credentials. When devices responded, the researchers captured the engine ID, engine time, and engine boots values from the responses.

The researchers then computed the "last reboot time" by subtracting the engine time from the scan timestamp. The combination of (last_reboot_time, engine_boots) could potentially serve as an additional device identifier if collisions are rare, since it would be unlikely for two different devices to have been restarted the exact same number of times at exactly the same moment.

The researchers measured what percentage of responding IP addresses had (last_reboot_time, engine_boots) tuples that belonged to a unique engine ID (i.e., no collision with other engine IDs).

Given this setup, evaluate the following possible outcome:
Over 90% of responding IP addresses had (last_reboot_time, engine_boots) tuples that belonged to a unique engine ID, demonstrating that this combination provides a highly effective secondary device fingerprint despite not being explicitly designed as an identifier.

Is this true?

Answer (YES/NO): YES